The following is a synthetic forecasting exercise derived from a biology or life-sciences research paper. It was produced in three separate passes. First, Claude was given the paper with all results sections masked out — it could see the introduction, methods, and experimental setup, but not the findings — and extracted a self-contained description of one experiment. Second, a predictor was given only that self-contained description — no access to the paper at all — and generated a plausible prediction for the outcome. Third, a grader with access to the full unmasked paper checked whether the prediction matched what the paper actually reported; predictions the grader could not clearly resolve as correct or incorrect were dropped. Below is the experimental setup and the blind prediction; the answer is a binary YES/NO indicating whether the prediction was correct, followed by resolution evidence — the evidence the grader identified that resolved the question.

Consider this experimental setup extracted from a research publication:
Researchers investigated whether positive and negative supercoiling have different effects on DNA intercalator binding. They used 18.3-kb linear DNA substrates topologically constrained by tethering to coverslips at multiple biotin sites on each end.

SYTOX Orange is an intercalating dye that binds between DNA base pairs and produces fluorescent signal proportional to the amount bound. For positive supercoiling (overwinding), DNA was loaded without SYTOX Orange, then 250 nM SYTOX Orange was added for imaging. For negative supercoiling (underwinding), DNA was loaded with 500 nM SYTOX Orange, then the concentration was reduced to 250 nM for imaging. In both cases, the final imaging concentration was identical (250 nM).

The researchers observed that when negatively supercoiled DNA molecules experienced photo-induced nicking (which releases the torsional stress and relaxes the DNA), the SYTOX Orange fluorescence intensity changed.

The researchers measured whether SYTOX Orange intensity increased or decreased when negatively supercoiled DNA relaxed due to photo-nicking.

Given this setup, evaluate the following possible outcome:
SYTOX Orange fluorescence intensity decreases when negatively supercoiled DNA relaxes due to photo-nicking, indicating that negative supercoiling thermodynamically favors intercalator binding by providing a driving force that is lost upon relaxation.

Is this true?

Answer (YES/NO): YES